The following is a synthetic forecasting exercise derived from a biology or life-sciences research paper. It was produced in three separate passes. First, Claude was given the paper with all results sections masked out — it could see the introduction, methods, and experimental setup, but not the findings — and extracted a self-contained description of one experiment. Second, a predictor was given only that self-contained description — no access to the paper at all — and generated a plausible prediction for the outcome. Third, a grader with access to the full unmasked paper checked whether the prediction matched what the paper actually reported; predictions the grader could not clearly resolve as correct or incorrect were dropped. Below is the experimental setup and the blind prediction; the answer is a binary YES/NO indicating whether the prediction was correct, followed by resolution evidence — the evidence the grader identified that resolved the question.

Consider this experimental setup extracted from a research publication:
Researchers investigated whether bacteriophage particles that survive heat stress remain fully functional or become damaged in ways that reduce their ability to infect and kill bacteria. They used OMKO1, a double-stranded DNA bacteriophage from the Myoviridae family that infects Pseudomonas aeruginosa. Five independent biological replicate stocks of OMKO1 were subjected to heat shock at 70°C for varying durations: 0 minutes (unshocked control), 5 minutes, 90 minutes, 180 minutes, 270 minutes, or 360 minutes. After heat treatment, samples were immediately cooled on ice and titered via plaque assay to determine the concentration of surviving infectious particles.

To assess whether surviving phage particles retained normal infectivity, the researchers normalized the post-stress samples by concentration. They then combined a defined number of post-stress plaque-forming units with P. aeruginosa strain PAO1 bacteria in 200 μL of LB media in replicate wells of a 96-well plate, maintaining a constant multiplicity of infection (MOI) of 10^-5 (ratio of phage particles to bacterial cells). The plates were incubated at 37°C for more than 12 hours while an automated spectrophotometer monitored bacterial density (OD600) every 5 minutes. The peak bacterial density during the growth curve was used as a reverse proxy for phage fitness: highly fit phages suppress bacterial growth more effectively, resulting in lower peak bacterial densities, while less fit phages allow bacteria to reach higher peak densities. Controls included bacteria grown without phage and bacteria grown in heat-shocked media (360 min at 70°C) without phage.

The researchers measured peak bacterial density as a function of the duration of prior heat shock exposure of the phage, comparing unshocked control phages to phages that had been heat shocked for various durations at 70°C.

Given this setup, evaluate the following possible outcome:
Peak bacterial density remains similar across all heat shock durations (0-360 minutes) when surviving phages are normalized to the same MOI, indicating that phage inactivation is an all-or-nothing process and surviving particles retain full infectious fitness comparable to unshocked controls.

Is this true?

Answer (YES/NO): NO